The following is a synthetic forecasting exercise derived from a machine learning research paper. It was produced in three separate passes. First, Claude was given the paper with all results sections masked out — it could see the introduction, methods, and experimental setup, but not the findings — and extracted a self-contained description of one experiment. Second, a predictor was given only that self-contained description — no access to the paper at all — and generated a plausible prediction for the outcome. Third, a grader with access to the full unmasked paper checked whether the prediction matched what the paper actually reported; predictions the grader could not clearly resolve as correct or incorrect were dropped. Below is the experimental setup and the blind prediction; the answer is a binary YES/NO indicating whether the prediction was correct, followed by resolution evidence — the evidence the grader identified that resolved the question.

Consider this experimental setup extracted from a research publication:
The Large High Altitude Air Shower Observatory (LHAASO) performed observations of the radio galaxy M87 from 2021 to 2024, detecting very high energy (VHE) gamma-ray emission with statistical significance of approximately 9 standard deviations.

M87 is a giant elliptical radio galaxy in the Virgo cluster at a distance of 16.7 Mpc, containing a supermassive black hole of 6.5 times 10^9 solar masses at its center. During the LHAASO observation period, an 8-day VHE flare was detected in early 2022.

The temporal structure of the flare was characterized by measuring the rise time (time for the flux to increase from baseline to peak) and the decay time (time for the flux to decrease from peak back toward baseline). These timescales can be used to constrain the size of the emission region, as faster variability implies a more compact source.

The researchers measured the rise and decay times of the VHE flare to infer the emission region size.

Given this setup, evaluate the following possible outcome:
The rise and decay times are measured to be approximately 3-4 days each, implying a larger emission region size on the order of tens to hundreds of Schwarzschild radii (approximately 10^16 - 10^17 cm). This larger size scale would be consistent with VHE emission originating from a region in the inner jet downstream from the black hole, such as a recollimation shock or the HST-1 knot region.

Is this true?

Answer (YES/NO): NO